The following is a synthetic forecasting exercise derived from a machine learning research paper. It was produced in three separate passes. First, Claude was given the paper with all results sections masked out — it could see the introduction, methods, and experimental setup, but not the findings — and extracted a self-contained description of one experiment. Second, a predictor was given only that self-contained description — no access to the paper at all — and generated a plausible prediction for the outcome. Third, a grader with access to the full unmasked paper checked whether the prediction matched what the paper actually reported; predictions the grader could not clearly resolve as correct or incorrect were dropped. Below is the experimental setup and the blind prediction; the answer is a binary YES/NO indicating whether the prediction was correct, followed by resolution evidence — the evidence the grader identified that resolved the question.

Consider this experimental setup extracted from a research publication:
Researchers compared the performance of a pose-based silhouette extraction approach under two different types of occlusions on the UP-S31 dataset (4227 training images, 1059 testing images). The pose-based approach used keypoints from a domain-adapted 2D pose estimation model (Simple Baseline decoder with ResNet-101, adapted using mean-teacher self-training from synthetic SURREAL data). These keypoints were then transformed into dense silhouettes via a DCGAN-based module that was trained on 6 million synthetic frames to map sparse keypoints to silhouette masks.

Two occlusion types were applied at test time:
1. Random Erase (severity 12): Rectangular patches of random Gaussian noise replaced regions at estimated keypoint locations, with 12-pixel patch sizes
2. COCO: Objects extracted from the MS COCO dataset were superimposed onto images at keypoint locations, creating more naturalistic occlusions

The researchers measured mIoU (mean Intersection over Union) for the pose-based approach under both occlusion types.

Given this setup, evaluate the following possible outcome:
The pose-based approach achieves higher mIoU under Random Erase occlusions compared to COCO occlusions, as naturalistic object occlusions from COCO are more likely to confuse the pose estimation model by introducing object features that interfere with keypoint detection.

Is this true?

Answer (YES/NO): YES